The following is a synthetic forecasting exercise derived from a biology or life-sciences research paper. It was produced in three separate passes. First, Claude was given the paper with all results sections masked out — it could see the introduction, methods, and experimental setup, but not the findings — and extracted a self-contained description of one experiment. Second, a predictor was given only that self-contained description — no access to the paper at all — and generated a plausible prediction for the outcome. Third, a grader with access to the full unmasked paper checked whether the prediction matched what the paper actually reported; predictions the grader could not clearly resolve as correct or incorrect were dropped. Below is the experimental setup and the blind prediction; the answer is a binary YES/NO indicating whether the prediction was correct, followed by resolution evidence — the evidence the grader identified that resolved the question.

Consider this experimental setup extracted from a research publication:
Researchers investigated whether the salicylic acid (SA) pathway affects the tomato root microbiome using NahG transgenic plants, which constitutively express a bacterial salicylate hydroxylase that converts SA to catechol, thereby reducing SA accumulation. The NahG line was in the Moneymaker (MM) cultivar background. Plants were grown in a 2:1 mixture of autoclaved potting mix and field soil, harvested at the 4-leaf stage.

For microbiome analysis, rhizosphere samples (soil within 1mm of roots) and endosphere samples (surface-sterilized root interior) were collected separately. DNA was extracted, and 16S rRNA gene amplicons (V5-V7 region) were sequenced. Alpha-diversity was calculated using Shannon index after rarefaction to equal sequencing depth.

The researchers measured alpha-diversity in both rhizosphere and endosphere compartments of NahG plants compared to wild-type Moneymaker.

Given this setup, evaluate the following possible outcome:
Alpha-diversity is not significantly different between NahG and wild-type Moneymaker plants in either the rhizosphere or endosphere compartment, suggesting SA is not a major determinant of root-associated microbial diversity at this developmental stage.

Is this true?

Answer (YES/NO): NO